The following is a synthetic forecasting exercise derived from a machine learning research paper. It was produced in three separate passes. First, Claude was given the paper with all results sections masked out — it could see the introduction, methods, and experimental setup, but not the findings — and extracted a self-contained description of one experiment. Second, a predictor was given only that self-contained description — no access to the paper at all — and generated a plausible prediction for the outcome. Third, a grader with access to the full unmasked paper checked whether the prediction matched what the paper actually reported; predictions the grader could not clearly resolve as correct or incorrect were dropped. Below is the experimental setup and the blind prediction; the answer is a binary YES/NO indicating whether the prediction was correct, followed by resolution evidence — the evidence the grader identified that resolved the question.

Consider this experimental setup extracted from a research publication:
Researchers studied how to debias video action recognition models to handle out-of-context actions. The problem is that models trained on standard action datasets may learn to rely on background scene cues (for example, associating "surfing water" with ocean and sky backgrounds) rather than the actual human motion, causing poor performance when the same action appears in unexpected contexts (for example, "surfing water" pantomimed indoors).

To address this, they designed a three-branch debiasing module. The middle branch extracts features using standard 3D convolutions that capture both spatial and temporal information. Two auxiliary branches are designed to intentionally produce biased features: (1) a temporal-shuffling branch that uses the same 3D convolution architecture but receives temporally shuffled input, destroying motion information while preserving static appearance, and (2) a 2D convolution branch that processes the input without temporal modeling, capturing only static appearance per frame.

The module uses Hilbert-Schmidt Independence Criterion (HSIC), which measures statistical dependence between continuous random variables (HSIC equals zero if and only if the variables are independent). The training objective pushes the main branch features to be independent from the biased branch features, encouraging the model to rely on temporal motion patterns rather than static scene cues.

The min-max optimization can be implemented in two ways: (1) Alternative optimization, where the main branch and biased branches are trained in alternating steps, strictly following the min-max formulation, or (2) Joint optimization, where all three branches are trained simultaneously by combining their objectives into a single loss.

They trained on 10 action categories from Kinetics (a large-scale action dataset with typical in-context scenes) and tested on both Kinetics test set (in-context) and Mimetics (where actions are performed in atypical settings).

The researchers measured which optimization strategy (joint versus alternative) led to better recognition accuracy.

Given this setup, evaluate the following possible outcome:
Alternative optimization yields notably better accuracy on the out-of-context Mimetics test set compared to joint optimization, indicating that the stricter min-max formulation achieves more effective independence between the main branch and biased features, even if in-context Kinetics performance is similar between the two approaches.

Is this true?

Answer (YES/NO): NO